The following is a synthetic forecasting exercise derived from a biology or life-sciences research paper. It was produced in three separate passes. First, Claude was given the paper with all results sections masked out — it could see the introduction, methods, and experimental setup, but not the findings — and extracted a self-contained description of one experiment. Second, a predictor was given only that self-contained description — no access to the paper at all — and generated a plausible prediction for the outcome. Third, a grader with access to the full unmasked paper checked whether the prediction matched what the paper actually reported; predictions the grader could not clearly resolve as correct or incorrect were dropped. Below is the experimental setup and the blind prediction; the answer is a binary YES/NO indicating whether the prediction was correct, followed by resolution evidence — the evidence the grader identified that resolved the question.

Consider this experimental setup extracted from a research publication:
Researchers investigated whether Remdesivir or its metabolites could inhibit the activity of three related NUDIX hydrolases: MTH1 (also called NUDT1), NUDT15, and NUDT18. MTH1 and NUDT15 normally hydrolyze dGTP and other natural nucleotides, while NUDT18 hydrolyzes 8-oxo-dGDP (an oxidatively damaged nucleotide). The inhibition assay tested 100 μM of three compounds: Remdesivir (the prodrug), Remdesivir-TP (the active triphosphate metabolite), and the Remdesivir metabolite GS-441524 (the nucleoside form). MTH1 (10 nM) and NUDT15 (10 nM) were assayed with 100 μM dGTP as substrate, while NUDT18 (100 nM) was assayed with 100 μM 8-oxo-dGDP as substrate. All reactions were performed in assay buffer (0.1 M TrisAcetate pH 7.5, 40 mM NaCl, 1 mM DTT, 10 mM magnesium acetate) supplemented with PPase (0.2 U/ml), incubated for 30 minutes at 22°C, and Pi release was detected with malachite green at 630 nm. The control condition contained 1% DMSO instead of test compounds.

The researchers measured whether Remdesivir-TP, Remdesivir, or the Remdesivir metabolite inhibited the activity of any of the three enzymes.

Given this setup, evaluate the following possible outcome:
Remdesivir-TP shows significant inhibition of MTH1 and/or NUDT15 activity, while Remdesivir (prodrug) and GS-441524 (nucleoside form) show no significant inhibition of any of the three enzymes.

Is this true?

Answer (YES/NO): NO